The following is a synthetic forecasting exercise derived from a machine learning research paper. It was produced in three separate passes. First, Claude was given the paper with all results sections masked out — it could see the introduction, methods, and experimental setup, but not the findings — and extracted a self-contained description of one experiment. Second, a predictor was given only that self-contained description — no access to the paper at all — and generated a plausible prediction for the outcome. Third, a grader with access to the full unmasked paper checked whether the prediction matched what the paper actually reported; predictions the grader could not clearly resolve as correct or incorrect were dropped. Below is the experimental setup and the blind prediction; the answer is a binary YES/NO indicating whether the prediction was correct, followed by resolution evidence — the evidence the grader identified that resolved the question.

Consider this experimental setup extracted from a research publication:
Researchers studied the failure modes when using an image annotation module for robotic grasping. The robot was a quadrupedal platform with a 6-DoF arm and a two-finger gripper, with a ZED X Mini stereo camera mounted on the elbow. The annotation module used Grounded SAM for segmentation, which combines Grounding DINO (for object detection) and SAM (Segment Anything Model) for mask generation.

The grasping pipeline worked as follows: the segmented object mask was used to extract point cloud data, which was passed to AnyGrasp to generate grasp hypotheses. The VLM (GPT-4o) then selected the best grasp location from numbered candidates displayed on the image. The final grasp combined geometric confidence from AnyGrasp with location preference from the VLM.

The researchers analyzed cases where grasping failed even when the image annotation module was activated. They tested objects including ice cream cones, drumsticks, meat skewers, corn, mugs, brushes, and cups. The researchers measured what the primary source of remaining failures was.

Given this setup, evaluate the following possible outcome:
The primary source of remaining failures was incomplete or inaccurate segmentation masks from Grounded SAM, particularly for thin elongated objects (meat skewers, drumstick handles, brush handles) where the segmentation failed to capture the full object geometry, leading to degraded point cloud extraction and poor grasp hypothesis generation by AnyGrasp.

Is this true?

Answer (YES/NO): NO